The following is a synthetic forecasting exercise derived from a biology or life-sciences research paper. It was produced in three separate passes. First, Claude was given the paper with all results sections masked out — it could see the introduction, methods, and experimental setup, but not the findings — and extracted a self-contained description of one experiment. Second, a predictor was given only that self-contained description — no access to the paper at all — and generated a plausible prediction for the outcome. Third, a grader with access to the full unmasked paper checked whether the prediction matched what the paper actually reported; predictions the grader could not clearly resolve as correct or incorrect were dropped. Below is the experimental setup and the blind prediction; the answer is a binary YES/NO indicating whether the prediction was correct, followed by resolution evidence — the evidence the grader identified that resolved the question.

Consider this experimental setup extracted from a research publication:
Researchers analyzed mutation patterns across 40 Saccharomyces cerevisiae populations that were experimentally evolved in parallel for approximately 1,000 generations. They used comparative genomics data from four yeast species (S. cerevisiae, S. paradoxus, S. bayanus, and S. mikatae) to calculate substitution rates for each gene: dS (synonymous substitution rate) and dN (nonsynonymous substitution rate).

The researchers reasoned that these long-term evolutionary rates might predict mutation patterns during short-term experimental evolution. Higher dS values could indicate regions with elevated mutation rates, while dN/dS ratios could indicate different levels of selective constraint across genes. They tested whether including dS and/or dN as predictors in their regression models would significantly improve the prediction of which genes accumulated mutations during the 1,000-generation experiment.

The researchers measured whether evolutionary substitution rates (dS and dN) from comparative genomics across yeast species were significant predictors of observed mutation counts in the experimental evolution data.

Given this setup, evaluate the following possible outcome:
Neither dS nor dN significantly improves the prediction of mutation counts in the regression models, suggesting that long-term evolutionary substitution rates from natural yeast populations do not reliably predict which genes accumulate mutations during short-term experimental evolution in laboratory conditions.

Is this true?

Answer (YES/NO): YES